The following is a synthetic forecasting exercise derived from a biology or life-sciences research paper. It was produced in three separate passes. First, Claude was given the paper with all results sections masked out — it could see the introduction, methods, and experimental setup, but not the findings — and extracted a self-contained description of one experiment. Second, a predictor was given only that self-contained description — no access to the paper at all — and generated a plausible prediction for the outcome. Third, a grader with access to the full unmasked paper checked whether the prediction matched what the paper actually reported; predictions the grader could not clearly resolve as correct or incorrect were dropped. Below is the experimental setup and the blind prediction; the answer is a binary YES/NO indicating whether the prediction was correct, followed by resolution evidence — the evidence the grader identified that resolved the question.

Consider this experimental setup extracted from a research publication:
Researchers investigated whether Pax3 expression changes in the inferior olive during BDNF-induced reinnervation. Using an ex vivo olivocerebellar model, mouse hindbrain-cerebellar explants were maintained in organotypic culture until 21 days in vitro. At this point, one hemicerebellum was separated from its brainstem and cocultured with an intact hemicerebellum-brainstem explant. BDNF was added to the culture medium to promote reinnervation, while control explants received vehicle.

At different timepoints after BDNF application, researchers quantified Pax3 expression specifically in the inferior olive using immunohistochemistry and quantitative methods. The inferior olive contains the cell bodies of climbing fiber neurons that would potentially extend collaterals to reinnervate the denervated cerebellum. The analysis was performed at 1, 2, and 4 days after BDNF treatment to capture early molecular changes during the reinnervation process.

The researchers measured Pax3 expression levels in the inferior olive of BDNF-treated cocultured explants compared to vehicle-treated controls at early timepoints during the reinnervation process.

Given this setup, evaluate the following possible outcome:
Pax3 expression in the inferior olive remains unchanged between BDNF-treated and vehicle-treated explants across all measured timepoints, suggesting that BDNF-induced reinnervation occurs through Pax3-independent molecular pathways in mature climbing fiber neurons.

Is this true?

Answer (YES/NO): NO